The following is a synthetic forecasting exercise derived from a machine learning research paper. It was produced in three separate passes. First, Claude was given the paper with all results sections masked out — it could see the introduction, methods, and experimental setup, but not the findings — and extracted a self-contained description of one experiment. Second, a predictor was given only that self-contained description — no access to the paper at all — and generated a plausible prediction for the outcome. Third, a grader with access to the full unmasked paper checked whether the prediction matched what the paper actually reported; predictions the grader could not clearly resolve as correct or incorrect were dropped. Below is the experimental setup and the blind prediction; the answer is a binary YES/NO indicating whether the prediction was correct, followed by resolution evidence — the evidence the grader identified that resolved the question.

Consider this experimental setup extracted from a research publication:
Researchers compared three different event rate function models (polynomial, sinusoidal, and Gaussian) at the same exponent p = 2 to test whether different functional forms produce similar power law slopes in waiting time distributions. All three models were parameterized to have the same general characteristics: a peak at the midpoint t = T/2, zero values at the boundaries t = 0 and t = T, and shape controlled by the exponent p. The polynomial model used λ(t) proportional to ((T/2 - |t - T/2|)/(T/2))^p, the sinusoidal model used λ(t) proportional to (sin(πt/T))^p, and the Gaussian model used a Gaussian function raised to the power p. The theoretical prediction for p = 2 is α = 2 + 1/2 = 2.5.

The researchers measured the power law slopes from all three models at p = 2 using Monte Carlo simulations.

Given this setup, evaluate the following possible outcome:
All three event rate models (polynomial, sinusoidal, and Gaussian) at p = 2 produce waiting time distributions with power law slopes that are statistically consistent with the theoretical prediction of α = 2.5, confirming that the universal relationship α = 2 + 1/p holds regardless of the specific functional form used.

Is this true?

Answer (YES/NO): NO